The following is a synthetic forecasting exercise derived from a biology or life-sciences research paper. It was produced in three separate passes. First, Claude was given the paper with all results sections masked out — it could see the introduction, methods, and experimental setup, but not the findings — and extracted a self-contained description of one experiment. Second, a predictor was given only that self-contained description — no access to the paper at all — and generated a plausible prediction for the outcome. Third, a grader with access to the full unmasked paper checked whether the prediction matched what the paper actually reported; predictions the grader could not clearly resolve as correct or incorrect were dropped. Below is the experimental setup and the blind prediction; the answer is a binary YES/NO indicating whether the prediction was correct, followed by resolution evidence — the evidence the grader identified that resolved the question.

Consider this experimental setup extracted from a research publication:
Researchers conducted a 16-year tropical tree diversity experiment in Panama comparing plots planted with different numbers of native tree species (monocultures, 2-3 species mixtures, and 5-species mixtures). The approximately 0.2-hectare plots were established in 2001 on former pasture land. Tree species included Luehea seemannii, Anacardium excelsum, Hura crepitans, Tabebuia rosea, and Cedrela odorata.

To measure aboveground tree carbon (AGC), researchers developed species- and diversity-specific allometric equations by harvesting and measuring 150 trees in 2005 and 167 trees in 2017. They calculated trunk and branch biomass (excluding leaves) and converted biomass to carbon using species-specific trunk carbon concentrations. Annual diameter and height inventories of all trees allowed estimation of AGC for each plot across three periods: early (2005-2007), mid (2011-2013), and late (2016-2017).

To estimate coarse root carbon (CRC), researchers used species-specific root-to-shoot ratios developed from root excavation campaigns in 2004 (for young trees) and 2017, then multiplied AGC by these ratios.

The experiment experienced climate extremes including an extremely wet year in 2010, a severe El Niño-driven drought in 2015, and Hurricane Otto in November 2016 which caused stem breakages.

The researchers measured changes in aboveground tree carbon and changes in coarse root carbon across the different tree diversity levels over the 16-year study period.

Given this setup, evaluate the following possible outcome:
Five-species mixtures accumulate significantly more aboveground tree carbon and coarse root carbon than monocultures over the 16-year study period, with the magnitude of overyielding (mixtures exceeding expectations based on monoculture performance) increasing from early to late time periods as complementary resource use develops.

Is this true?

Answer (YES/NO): NO